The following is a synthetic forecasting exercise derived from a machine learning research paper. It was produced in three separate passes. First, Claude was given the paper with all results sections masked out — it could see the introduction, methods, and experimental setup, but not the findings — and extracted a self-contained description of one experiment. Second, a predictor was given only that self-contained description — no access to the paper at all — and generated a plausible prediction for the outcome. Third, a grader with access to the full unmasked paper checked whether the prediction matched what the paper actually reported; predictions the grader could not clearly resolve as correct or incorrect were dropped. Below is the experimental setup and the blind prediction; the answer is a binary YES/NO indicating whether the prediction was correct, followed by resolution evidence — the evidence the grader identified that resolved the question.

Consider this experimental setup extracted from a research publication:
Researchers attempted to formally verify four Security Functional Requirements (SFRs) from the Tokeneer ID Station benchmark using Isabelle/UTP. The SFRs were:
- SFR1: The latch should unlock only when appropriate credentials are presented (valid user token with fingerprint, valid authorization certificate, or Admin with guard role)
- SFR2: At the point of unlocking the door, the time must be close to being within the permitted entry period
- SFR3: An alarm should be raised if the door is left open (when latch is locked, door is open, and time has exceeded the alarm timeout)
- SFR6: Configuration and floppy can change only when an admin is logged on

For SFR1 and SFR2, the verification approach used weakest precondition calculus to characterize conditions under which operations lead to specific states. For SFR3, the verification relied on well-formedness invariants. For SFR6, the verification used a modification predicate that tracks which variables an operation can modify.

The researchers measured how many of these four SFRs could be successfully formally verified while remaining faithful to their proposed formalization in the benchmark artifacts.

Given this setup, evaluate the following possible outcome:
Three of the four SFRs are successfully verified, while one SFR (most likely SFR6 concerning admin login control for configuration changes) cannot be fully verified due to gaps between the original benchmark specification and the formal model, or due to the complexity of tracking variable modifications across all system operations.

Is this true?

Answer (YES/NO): NO